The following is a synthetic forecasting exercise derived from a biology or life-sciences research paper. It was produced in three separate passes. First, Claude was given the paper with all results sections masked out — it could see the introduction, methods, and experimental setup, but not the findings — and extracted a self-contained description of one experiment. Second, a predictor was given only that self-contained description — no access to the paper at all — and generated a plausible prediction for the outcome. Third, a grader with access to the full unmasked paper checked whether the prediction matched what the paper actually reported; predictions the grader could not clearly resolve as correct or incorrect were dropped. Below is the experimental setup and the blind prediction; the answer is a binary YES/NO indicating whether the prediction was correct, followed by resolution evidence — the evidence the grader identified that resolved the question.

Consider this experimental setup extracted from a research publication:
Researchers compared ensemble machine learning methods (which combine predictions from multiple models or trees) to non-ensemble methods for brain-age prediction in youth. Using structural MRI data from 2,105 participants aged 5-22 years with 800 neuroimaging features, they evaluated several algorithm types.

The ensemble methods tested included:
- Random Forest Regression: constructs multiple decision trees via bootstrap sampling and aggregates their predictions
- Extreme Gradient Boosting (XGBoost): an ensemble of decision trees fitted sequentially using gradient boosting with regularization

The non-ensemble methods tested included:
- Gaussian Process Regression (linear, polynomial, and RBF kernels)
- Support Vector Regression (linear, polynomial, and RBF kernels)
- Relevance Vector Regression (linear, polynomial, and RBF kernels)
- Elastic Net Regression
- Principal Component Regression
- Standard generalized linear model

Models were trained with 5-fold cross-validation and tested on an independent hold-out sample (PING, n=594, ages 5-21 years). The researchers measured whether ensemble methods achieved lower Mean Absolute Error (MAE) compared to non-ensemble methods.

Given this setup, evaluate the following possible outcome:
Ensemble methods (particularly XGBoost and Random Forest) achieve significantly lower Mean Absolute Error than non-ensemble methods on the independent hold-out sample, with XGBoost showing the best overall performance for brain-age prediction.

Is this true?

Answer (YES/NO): NO